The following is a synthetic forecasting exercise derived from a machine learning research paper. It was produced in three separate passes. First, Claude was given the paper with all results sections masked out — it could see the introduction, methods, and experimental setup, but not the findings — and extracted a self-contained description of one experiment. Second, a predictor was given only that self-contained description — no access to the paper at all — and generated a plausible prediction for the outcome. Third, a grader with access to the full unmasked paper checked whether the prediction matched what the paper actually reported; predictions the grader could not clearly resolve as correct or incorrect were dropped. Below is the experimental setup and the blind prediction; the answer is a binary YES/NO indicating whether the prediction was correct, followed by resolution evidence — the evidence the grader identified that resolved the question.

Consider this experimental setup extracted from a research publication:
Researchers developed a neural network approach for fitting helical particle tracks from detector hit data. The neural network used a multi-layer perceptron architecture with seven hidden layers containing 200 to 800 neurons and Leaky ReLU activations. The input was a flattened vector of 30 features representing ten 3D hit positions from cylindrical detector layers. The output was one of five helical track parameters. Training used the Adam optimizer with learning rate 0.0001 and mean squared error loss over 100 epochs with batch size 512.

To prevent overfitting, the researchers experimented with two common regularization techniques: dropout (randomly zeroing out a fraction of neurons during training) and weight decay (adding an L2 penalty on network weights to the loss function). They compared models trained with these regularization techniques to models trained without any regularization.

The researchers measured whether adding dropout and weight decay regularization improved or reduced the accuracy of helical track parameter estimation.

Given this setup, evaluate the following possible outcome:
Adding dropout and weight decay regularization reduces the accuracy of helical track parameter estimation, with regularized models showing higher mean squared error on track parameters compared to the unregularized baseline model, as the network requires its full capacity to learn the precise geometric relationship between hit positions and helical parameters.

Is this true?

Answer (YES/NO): YES